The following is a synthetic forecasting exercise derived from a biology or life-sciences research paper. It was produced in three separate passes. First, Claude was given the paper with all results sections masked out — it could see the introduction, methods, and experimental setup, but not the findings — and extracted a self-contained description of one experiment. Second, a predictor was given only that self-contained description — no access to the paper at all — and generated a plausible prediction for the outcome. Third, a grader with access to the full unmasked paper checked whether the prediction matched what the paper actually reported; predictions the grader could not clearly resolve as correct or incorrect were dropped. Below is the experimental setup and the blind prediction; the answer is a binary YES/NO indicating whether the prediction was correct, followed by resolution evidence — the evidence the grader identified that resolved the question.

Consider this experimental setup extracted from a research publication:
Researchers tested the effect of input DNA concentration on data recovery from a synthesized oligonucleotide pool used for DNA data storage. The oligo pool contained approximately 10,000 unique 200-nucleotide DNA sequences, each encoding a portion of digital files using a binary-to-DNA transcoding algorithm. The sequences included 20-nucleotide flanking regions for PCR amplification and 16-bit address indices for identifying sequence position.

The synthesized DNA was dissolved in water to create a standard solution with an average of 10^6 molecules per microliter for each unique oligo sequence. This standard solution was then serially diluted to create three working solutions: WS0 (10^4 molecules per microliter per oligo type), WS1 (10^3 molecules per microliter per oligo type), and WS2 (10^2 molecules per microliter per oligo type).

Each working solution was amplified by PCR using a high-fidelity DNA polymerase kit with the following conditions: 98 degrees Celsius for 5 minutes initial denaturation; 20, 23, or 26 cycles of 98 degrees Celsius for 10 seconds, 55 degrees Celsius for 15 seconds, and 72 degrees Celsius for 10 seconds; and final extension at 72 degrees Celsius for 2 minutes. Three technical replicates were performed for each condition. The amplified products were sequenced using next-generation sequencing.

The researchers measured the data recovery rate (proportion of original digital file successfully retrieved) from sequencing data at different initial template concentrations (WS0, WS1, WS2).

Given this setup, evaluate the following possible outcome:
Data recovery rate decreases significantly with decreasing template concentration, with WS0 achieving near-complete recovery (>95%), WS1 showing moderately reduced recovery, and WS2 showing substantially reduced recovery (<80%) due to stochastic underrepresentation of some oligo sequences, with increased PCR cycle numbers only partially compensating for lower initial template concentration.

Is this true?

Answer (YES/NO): NO